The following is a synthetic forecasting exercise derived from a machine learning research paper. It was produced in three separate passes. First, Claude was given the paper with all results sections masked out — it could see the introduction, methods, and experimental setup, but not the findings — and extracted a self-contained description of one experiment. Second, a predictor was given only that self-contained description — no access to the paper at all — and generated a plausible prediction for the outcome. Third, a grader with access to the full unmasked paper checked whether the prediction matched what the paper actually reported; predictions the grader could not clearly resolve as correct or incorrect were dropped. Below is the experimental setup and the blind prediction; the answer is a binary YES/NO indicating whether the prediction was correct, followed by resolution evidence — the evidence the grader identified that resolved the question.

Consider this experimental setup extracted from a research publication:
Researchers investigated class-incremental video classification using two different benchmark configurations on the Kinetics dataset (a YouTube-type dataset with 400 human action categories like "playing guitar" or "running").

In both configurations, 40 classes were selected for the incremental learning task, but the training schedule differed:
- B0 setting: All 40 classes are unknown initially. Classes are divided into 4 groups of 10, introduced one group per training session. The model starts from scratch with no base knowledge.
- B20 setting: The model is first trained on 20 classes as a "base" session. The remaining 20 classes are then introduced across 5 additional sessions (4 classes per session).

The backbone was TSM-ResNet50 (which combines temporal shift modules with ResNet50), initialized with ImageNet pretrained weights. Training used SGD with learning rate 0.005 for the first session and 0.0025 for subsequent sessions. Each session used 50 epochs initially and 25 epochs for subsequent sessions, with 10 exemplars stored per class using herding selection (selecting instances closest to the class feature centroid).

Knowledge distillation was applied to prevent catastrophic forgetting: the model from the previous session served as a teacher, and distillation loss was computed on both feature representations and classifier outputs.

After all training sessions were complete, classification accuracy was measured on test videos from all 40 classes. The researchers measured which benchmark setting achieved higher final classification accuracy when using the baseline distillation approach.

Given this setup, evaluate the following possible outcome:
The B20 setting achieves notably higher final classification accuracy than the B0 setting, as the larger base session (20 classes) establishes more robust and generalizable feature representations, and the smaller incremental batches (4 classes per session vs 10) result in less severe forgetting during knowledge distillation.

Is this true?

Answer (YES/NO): NO